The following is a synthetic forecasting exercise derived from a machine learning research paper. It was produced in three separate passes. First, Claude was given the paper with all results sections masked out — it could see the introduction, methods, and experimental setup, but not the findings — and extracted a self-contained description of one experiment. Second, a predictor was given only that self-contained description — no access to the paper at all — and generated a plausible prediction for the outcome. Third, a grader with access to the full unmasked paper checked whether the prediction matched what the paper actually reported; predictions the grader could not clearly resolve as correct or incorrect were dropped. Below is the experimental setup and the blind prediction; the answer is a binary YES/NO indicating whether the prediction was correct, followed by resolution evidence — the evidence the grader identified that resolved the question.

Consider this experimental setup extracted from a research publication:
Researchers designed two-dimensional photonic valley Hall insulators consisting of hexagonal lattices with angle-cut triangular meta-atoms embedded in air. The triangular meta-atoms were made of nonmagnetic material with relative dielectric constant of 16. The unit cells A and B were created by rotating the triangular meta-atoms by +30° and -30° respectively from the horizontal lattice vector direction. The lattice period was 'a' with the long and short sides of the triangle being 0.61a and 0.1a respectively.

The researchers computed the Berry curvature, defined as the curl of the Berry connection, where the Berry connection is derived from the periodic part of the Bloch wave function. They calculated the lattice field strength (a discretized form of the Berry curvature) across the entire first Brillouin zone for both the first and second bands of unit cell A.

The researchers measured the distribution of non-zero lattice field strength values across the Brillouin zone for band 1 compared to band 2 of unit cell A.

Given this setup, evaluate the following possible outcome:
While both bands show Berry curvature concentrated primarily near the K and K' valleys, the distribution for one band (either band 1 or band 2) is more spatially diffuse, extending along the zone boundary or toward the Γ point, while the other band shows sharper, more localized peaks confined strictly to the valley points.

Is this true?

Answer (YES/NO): NO